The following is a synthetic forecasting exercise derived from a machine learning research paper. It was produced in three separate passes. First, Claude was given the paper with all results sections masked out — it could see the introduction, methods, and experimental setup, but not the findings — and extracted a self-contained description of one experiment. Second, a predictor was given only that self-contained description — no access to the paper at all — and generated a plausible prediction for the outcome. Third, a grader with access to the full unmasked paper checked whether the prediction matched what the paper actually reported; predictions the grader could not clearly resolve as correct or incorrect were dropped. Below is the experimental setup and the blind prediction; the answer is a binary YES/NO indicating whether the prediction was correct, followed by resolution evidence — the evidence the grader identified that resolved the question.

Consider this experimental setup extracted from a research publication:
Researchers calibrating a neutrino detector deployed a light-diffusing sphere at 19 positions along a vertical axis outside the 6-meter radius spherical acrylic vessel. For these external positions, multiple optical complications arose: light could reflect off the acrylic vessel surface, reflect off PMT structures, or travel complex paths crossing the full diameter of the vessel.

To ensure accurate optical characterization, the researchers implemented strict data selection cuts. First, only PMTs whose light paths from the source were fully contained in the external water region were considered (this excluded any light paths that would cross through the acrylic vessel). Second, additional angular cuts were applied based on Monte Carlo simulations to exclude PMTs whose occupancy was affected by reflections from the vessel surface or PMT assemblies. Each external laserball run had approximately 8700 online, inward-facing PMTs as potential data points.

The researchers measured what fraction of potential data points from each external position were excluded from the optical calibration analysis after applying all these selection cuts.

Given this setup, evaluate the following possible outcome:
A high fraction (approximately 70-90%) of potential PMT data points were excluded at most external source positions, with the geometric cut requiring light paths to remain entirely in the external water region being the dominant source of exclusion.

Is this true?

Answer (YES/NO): NO